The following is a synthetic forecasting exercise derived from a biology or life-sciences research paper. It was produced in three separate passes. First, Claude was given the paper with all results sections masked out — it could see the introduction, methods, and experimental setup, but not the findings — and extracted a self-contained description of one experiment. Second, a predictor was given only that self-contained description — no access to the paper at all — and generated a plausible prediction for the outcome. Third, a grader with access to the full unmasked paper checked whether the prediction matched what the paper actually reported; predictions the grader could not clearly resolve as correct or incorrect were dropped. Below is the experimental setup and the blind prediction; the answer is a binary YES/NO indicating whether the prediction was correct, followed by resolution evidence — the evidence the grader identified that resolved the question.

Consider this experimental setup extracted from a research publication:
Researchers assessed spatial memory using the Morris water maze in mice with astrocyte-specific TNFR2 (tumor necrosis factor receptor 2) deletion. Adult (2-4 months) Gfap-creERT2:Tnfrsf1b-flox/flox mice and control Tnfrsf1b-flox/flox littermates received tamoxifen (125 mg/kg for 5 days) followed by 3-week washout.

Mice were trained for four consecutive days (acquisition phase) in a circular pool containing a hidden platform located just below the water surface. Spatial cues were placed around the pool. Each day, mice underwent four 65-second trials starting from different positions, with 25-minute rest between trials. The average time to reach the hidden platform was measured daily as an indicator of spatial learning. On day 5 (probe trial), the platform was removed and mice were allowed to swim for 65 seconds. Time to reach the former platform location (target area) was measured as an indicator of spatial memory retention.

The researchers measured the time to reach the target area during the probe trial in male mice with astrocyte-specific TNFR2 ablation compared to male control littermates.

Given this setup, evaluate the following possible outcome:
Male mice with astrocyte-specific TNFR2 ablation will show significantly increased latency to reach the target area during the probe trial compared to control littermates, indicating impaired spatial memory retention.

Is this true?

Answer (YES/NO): YES